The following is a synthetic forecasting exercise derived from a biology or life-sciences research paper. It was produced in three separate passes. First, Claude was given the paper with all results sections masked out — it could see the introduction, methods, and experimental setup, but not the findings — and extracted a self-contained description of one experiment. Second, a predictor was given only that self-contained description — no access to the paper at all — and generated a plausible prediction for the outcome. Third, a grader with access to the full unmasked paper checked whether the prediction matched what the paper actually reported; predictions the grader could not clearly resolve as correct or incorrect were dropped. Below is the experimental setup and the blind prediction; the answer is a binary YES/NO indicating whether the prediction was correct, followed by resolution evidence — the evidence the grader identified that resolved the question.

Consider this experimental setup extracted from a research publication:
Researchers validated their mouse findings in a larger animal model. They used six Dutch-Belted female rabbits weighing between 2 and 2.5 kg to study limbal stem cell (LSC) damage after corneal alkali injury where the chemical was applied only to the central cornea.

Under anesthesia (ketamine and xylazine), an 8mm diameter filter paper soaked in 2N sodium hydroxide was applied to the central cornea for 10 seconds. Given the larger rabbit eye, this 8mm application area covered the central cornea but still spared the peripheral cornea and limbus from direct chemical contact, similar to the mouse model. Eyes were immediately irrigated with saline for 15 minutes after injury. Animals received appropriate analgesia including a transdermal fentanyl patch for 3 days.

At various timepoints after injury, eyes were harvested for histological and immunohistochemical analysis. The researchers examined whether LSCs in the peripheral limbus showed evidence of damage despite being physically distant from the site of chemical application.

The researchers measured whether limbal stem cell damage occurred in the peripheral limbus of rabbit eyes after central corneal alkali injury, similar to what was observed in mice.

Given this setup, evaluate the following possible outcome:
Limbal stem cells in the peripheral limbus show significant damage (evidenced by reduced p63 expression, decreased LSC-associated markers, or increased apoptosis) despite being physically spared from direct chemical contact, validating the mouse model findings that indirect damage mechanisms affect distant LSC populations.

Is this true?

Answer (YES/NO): YES